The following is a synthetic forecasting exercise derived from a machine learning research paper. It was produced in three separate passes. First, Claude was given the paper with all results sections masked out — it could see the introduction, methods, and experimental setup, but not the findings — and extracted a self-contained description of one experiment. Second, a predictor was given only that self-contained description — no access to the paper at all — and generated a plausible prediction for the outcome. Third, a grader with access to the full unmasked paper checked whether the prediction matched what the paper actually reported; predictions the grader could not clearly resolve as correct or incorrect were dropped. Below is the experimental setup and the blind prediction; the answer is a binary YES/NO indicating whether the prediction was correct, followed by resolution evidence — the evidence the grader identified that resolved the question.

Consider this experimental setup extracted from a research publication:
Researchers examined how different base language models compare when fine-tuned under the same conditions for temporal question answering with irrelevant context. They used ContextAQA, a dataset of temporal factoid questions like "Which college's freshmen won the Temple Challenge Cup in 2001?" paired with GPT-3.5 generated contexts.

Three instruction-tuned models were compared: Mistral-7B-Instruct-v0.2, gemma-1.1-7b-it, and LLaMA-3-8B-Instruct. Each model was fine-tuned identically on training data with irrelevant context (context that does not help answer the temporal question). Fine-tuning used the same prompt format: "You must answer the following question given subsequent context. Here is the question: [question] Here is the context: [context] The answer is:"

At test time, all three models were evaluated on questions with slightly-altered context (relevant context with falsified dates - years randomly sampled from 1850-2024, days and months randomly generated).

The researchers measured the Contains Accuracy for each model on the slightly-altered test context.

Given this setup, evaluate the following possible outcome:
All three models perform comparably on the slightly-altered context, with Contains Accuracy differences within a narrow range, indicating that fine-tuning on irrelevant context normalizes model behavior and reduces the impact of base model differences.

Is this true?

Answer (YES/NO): NO